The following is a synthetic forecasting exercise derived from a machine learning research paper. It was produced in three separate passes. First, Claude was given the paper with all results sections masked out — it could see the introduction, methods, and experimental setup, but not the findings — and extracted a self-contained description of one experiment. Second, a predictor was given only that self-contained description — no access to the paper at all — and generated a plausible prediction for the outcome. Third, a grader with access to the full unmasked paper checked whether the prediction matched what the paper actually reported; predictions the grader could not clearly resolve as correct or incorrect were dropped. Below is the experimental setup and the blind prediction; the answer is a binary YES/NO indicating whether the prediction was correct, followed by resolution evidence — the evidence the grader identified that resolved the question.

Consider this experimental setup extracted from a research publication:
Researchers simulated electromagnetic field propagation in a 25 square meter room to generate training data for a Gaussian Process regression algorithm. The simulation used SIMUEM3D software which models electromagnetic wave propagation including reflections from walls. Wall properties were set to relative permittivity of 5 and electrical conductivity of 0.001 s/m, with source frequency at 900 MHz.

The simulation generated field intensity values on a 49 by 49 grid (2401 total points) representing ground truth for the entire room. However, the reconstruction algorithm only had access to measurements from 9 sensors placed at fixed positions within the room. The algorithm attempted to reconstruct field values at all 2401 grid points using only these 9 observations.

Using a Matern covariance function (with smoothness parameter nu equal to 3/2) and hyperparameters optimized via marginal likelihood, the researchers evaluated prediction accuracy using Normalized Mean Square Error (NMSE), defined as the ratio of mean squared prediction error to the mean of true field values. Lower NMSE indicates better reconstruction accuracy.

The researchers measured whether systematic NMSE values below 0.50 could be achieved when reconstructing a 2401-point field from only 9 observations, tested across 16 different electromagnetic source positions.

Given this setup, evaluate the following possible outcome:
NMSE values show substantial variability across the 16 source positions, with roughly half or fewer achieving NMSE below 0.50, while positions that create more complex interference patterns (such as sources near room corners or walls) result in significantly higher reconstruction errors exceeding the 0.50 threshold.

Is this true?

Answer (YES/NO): NO